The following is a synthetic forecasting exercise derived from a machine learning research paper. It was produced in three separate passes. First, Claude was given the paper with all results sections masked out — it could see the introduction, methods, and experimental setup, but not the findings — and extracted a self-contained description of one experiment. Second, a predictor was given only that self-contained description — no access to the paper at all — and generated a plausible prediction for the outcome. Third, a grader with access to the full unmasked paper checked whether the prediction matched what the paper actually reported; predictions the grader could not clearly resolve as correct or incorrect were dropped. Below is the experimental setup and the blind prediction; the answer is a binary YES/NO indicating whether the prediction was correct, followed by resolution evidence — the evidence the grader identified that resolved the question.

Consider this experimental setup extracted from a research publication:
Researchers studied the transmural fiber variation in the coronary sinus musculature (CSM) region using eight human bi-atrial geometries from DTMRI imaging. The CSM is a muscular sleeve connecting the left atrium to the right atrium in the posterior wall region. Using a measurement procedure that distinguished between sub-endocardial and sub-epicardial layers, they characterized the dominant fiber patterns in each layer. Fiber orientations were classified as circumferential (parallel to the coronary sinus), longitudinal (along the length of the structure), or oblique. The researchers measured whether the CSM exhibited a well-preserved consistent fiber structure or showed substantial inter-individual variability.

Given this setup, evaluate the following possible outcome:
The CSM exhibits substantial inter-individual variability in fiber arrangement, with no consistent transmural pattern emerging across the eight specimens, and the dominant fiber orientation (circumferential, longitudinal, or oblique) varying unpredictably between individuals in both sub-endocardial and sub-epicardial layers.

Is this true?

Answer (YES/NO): NO